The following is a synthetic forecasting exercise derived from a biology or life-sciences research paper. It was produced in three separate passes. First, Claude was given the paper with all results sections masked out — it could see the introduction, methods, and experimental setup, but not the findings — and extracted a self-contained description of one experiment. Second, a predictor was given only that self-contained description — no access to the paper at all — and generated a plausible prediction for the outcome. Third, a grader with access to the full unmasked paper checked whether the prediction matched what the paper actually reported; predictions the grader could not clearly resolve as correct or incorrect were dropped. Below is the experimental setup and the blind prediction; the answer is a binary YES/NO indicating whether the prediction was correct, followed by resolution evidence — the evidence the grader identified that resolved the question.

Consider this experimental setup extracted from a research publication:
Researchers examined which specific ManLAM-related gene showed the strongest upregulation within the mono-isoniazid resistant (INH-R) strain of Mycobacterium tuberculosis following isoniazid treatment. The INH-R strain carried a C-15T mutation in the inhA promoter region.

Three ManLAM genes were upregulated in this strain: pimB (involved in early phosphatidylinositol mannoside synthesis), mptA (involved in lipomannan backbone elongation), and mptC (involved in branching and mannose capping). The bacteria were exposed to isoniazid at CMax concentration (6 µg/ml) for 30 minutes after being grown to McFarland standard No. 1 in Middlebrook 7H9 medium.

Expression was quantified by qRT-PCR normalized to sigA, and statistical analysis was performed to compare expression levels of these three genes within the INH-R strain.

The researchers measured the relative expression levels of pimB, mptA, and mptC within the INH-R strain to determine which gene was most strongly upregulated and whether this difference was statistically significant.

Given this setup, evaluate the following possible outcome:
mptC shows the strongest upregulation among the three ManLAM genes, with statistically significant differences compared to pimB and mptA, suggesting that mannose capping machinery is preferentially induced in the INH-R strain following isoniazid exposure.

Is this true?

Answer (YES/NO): NO